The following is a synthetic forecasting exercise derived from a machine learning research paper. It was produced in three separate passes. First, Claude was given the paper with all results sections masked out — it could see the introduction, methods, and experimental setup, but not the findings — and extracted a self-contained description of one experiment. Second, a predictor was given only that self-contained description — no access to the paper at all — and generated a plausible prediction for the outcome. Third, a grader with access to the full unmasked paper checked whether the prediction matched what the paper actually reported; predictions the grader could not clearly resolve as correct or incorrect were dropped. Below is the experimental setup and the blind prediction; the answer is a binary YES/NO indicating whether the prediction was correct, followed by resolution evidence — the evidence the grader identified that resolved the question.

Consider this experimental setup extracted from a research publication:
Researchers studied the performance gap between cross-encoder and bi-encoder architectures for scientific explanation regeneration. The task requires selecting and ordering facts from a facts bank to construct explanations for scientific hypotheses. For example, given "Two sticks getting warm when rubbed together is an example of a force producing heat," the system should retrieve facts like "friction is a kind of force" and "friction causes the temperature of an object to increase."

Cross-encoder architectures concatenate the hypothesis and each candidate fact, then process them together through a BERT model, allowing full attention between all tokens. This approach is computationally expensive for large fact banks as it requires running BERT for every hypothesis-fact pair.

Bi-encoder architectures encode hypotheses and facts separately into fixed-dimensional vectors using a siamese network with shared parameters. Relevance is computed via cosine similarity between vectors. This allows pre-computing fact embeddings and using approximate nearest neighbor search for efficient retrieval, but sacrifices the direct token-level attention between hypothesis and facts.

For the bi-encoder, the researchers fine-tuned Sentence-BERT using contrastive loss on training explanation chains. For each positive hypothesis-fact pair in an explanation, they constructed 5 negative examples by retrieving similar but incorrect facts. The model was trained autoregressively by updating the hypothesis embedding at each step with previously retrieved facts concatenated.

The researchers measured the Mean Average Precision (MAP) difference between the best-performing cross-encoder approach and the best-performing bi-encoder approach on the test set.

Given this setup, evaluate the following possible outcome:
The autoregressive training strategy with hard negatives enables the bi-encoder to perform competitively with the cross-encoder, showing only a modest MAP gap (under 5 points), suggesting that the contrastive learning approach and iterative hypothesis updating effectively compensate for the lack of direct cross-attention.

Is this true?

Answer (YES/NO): YES